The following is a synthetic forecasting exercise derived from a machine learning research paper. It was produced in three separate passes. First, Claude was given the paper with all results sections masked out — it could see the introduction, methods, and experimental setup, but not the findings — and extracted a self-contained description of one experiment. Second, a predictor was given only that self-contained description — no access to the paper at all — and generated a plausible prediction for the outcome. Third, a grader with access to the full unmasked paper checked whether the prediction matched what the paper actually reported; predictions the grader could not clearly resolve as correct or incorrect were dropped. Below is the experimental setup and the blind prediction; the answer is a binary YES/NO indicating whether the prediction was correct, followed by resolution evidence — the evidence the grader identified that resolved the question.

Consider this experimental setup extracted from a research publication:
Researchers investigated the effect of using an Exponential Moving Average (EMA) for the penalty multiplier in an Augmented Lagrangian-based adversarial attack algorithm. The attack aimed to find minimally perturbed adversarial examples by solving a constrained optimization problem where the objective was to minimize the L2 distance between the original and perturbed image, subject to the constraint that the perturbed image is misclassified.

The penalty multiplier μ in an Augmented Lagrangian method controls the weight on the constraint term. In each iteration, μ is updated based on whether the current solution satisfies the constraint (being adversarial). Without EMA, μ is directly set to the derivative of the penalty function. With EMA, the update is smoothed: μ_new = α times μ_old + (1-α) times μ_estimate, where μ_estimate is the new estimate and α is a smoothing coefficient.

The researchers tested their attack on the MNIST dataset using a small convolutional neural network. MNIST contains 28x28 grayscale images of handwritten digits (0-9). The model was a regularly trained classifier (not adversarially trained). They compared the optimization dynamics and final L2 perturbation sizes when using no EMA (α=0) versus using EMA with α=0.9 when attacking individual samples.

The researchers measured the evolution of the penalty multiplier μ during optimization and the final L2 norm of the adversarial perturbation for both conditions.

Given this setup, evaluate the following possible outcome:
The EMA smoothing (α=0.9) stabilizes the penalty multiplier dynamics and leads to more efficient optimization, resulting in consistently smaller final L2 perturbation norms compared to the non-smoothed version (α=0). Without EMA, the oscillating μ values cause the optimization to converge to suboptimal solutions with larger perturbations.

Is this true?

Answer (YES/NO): YES